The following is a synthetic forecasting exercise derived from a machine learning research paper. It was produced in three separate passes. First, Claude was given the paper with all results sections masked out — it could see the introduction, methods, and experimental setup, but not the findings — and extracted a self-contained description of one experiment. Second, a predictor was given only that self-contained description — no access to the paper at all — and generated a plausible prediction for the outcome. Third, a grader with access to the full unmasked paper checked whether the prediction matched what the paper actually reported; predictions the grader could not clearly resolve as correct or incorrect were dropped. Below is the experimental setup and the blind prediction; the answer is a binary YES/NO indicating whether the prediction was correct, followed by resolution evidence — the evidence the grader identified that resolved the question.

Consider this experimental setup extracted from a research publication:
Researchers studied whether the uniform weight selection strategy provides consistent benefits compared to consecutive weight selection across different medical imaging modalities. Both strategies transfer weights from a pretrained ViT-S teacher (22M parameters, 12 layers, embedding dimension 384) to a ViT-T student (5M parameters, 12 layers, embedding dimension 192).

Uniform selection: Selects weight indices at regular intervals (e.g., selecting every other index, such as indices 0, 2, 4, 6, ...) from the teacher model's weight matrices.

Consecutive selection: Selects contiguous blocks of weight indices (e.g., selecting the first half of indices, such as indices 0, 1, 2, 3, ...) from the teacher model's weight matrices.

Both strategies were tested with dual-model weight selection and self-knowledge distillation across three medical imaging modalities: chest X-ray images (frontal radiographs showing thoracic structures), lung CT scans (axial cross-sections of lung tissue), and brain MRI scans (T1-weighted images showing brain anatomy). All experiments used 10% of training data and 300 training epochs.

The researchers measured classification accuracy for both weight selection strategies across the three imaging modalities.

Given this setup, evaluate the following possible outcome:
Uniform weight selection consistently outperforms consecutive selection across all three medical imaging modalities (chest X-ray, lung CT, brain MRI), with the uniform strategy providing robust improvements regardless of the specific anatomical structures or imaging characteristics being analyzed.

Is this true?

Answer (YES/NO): NO